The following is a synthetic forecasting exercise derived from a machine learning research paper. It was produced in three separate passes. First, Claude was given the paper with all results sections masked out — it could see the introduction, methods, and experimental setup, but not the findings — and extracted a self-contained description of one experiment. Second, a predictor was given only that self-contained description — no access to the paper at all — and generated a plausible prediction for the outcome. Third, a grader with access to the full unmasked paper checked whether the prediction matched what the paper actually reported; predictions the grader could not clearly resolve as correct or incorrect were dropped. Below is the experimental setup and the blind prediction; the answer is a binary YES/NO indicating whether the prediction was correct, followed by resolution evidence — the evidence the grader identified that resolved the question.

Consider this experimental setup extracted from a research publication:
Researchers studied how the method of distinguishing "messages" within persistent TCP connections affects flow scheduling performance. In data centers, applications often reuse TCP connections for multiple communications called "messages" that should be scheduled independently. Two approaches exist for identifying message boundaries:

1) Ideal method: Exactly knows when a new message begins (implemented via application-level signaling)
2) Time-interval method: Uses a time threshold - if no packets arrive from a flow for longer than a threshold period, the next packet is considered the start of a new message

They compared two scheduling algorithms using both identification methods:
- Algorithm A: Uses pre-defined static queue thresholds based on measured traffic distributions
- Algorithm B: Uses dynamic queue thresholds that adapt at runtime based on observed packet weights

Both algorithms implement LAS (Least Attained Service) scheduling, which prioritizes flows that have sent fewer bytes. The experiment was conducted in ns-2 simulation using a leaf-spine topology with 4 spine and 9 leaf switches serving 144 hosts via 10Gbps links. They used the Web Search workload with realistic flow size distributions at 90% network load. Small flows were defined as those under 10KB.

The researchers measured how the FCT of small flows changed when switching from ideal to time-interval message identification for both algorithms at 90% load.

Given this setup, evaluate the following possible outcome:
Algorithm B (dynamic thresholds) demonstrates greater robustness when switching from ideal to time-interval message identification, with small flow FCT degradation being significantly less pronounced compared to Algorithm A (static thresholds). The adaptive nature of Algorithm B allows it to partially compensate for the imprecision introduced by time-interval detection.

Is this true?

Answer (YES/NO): YES